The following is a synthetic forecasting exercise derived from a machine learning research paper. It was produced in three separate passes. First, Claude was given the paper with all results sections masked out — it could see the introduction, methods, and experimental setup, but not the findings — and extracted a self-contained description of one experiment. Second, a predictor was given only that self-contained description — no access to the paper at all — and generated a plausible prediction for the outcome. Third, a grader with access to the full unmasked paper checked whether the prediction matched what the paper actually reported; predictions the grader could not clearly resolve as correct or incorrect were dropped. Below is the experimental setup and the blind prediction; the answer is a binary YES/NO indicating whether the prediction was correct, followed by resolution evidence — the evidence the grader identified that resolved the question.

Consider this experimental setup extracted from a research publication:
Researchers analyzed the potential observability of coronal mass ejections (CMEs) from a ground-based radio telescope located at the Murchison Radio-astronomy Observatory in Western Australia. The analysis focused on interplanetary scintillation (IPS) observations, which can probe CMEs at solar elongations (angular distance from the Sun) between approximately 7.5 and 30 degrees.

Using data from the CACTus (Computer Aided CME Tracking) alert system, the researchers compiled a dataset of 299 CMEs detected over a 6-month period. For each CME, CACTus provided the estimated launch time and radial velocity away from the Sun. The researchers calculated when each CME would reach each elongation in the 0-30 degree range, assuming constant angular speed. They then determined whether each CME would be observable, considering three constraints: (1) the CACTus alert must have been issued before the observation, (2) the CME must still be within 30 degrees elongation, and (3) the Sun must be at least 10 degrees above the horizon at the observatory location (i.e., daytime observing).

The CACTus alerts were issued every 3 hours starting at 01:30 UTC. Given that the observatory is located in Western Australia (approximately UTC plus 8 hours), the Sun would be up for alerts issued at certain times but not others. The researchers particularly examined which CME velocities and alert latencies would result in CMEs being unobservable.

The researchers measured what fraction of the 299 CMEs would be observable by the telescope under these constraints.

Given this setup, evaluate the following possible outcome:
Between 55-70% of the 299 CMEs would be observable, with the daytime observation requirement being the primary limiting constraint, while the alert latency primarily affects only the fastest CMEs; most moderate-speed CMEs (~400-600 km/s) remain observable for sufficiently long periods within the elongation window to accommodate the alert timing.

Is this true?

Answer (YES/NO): NO